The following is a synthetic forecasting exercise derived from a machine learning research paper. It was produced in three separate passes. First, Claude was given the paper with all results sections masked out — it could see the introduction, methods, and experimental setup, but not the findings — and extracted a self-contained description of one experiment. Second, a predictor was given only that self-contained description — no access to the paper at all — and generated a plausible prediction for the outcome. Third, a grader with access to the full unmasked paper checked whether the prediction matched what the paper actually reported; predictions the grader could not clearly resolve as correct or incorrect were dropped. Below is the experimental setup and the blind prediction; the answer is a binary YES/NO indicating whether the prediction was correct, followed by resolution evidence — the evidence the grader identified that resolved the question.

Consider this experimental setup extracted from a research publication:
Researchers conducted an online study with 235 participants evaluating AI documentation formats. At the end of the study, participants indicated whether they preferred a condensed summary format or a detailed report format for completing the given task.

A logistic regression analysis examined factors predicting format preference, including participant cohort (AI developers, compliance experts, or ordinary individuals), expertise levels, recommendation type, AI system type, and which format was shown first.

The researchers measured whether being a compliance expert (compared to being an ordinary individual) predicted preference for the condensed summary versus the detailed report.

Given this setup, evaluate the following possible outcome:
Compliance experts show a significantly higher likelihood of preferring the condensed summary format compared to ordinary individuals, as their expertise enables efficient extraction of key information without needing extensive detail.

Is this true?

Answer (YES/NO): NO